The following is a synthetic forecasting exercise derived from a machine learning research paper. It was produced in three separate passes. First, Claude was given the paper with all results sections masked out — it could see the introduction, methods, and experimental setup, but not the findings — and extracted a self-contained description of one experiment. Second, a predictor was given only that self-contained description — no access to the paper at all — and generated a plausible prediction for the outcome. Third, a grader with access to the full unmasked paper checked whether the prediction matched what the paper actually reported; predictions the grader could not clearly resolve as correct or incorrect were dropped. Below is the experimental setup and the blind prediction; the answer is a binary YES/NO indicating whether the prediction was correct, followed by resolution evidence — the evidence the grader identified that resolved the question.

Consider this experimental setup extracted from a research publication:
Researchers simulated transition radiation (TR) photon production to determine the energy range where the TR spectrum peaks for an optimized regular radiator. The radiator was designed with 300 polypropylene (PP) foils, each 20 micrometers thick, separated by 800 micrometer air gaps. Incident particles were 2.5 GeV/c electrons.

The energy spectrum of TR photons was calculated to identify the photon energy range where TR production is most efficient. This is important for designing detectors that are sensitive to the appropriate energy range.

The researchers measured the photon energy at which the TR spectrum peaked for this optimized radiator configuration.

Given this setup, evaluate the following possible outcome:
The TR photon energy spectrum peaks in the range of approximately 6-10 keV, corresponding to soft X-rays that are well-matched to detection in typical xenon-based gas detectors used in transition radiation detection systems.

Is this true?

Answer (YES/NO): NO